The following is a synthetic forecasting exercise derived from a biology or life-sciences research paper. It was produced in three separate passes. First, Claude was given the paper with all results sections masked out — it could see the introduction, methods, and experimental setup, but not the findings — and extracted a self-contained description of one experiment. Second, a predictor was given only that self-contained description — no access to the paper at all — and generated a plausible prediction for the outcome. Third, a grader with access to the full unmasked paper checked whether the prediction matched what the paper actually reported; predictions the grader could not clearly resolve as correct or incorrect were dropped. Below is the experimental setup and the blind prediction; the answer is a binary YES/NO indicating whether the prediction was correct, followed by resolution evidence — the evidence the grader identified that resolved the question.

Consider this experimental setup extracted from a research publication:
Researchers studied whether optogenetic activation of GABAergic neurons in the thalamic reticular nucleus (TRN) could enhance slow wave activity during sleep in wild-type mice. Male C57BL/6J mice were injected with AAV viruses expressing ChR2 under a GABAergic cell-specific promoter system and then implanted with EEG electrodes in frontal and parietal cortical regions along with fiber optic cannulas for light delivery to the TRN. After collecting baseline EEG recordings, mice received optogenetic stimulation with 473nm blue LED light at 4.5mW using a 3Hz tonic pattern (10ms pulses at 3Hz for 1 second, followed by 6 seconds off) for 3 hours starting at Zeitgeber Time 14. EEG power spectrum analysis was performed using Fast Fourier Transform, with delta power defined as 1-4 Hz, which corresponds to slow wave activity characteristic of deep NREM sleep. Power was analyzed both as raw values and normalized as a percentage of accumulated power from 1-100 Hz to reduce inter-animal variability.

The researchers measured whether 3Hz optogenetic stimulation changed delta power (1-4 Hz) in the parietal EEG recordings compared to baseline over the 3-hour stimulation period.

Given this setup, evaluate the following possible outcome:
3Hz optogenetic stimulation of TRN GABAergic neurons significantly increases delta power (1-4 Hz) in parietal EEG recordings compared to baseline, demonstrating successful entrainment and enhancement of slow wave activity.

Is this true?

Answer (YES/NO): NO